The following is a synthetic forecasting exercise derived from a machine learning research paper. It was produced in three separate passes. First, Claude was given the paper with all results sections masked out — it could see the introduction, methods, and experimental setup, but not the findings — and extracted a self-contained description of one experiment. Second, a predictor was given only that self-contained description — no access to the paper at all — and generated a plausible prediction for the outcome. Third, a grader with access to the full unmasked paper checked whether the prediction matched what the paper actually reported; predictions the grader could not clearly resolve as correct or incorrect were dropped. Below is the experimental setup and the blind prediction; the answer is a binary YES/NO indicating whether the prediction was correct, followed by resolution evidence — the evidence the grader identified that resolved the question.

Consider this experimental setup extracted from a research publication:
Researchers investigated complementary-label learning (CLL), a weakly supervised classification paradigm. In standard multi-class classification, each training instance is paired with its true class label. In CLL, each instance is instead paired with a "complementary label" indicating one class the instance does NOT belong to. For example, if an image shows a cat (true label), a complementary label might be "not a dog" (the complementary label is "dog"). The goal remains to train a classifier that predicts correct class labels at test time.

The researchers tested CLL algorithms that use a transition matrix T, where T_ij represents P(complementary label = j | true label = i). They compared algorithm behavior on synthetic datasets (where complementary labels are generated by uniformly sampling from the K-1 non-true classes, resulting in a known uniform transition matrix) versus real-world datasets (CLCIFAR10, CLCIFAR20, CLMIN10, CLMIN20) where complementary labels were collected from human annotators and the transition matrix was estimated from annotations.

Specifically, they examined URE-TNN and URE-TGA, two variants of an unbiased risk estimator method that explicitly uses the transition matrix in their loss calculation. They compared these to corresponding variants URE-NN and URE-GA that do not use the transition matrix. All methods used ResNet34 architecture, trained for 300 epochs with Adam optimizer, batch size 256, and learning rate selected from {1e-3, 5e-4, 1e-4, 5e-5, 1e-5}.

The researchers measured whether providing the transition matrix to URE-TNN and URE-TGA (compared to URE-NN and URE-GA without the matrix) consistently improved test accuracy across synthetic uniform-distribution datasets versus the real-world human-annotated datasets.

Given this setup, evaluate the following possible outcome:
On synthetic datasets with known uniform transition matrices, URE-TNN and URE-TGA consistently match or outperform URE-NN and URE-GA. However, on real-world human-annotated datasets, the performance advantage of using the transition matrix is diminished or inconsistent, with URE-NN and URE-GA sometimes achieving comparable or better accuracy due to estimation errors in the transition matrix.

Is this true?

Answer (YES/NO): NO